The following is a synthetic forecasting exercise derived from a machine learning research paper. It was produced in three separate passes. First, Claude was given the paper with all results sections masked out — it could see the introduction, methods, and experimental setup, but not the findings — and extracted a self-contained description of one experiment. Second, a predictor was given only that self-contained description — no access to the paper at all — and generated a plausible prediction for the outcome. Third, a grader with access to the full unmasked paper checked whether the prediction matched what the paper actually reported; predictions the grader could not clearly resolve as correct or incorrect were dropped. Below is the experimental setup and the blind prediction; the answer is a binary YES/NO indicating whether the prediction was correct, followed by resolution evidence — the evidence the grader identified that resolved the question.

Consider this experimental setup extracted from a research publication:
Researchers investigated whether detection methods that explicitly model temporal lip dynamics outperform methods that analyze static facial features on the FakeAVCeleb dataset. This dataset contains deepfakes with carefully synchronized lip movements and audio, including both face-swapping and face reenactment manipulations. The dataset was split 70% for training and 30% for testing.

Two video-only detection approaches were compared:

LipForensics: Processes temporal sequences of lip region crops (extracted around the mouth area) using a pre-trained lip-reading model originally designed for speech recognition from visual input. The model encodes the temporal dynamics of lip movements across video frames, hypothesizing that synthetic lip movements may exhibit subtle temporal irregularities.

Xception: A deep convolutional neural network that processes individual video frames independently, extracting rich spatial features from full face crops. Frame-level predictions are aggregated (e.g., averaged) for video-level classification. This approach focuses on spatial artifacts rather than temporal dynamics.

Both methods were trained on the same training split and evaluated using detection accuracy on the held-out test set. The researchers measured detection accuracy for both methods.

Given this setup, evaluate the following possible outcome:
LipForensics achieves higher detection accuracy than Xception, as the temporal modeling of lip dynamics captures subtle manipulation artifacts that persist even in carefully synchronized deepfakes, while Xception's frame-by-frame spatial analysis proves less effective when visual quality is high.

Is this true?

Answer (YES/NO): YES